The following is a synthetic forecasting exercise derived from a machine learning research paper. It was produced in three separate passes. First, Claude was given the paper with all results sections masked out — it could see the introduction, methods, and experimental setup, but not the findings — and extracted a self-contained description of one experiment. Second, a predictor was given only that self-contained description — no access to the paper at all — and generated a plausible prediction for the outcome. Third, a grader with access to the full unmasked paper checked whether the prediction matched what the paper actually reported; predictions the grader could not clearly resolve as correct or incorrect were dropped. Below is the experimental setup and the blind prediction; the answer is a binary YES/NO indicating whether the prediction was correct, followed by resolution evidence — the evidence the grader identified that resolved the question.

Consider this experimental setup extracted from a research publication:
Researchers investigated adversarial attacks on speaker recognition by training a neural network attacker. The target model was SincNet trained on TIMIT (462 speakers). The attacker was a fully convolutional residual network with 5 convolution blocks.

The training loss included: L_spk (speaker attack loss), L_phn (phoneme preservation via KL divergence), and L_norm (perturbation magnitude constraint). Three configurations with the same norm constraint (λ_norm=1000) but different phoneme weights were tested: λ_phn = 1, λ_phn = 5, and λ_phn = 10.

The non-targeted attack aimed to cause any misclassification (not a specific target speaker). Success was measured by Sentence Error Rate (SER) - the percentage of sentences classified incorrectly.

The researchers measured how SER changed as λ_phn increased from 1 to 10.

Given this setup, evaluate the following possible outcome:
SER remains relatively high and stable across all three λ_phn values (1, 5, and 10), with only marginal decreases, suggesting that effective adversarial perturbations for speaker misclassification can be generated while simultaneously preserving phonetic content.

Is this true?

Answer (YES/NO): NO